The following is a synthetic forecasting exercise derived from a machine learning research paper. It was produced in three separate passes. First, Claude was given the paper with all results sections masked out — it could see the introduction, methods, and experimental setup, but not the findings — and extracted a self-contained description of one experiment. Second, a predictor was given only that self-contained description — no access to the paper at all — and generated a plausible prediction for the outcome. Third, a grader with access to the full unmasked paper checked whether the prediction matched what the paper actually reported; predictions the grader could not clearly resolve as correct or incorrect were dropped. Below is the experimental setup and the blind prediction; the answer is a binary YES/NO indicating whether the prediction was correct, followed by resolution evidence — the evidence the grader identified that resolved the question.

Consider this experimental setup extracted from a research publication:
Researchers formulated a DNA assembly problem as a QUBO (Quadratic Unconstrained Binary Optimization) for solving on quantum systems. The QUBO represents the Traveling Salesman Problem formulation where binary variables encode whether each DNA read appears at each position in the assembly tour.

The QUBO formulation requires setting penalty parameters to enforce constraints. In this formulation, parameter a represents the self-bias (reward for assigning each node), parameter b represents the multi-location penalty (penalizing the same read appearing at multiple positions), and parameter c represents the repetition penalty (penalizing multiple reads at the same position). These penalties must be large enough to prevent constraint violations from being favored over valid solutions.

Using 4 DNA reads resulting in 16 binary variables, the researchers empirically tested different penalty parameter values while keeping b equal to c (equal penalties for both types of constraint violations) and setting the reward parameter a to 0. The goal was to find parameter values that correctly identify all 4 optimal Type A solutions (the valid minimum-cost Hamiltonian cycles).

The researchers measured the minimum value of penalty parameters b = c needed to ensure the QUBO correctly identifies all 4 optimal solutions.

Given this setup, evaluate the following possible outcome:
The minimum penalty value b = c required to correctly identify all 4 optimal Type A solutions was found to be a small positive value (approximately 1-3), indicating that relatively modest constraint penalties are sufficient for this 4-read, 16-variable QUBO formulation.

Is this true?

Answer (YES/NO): NO